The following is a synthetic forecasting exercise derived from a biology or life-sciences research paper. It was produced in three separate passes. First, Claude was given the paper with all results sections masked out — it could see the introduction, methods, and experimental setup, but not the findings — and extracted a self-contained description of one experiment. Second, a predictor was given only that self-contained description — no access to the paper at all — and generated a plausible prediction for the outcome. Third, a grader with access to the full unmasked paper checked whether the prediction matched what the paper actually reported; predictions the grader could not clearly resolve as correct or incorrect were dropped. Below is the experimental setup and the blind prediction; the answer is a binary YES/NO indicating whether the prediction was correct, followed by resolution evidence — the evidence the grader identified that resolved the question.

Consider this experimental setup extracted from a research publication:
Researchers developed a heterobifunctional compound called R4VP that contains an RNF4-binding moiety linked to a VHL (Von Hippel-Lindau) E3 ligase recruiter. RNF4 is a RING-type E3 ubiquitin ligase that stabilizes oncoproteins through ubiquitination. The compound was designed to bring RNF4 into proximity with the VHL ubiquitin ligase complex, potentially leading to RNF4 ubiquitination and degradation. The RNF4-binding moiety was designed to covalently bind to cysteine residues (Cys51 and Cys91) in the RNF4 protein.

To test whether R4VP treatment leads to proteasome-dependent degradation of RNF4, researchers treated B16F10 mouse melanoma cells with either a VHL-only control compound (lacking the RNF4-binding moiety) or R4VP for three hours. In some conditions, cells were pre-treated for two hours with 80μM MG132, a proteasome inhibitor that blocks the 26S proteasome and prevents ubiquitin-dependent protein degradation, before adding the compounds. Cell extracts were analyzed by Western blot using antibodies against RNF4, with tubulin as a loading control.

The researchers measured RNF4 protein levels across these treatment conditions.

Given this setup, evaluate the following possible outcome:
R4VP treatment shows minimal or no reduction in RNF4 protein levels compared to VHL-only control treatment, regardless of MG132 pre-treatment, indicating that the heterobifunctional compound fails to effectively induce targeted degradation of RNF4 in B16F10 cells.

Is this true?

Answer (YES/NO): NO